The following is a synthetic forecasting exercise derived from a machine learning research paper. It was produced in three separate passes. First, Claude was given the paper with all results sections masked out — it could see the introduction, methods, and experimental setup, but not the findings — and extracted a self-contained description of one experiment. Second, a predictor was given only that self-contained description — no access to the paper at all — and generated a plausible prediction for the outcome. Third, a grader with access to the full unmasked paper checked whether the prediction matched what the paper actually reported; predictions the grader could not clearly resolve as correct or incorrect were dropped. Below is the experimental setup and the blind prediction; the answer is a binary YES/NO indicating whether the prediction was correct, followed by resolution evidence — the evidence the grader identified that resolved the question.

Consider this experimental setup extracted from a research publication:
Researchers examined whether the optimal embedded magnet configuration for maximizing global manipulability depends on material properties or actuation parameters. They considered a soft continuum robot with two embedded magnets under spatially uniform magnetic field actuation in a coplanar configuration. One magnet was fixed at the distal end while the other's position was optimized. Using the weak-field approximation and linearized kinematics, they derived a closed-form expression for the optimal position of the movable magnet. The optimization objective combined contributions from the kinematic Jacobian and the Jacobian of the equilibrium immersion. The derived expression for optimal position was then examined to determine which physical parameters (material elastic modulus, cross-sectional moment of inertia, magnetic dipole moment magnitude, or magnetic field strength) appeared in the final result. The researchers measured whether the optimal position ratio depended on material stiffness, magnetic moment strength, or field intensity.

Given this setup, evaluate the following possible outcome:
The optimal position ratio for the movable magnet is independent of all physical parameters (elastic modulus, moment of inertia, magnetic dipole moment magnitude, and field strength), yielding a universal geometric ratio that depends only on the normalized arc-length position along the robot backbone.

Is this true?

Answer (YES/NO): YES